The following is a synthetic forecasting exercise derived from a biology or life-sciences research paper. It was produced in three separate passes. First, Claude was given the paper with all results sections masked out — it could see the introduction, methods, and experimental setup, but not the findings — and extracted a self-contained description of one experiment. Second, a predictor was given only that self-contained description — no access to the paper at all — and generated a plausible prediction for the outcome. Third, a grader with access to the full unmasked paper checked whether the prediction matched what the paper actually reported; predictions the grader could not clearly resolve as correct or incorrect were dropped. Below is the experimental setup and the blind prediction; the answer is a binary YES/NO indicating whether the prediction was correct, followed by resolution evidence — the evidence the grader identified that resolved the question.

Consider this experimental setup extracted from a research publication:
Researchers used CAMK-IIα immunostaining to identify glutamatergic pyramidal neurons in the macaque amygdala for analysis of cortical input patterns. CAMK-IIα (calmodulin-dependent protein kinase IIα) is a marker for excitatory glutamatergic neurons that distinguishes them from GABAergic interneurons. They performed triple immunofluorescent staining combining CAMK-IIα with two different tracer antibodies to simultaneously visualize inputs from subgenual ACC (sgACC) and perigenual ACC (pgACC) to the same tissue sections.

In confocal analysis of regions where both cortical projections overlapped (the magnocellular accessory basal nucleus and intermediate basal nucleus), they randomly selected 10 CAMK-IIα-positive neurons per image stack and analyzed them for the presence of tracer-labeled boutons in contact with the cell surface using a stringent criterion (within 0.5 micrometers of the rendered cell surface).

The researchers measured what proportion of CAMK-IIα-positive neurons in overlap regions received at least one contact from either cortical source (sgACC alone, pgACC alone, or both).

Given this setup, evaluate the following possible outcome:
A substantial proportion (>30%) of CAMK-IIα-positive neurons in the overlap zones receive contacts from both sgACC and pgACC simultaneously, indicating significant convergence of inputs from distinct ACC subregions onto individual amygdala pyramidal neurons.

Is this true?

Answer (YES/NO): YES